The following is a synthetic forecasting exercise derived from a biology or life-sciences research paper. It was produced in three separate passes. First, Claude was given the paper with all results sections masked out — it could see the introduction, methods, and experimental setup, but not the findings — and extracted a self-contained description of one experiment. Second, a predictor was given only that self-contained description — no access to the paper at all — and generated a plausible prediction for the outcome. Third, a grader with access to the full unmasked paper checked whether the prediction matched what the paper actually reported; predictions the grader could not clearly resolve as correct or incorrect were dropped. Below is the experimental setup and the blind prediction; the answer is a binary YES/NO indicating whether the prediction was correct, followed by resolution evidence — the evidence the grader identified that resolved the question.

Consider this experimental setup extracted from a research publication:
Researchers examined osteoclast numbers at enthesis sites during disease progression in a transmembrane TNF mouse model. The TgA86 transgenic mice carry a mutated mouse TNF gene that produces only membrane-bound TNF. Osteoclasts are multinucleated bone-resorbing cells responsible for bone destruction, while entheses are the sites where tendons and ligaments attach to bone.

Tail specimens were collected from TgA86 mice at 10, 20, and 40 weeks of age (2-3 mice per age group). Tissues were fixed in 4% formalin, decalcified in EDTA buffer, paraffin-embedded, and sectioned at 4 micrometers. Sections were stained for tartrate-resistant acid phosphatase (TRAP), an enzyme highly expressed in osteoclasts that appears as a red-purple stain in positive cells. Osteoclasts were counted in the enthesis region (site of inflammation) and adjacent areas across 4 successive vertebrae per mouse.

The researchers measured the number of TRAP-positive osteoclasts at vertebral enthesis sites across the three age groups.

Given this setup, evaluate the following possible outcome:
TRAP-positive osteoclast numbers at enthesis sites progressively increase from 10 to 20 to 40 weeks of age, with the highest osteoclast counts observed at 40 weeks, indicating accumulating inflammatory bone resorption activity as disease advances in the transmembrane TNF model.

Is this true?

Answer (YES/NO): NO